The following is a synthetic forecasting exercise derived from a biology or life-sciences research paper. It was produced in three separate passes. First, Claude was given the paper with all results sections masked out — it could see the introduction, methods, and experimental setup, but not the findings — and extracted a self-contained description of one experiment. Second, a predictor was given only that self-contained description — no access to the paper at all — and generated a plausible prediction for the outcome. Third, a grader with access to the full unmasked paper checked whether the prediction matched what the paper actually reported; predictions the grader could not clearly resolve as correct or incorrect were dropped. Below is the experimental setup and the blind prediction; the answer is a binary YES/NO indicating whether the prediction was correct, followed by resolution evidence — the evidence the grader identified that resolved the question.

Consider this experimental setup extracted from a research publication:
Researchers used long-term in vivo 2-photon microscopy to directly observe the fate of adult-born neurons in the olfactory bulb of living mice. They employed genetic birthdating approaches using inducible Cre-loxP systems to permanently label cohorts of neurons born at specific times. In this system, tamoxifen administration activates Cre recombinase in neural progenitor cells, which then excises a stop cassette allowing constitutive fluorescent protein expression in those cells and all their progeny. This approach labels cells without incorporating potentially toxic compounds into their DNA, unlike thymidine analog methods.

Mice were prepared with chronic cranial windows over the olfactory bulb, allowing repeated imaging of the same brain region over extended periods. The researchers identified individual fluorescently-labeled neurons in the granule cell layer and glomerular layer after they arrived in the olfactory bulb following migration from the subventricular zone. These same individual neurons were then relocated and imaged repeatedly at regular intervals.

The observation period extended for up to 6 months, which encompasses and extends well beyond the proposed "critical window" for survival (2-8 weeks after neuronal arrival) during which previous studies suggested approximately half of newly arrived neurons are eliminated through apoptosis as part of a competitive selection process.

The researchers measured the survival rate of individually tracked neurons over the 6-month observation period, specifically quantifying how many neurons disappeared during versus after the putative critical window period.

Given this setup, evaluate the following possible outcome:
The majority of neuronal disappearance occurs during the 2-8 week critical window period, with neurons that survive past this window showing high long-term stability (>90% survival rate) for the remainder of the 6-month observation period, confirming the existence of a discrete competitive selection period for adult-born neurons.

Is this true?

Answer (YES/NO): NO